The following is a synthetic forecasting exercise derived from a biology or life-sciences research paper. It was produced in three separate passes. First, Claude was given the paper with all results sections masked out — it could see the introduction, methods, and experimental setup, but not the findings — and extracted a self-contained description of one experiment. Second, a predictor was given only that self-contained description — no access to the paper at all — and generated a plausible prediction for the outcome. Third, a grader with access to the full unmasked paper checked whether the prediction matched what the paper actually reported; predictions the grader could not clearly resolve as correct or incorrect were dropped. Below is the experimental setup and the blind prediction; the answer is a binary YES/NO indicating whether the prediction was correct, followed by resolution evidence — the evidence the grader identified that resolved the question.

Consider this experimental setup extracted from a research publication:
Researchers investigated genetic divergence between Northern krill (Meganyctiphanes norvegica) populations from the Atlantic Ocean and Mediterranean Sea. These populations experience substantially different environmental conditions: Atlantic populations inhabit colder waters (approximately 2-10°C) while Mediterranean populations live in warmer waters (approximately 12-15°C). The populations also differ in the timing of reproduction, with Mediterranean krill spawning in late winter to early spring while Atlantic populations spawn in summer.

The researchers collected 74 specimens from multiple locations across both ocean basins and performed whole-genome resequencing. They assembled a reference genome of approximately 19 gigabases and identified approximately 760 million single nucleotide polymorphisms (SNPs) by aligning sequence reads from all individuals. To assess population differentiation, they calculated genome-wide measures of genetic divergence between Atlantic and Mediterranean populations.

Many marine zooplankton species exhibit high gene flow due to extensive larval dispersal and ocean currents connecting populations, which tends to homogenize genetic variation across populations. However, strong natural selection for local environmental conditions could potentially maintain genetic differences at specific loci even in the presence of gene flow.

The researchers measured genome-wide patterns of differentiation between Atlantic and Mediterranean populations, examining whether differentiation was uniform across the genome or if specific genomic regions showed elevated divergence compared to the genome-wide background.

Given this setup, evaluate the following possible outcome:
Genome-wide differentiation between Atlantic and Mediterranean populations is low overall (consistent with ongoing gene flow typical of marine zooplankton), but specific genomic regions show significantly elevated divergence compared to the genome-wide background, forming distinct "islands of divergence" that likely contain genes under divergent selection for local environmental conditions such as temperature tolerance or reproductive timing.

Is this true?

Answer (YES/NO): YES